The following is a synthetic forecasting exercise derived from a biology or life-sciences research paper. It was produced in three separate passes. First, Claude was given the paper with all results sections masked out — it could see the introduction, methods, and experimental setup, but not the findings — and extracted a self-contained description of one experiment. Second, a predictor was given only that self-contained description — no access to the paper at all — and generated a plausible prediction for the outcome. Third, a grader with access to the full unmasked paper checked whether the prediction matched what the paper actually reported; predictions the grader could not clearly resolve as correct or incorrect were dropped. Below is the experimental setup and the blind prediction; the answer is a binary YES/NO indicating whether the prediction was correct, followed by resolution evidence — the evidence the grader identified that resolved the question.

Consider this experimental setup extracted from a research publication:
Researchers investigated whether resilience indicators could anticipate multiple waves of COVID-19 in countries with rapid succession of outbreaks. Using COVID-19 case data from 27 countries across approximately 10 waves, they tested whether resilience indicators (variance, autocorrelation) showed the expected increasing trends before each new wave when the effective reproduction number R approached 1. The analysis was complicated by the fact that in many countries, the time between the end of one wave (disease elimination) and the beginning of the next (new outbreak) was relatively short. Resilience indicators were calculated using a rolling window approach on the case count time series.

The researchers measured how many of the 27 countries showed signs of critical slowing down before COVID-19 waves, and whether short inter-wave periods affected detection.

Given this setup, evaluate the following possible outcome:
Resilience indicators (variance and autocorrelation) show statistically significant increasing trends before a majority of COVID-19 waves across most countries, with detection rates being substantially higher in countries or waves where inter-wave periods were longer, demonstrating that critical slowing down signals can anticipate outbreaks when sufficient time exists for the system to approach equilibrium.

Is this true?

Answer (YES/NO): NO